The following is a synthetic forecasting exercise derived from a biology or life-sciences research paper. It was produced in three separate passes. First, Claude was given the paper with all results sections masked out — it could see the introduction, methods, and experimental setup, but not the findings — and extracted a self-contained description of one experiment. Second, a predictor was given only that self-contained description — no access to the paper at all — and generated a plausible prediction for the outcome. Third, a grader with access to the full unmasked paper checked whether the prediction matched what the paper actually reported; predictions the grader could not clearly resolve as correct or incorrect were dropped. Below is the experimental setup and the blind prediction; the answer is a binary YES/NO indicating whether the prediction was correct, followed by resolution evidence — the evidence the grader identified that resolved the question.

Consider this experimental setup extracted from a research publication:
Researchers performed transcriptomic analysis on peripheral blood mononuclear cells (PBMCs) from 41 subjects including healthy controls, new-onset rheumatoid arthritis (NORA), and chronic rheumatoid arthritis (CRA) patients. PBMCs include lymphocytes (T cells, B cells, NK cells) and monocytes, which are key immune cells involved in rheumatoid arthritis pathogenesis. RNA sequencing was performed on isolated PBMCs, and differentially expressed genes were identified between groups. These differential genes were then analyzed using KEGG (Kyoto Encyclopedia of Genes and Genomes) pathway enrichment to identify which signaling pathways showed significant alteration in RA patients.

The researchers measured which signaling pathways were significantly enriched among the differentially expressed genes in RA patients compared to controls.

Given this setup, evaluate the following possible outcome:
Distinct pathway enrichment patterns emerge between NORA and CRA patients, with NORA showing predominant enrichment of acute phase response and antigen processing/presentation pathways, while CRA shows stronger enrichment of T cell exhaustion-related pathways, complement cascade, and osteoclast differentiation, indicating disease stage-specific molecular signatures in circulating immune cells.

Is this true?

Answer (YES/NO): NO